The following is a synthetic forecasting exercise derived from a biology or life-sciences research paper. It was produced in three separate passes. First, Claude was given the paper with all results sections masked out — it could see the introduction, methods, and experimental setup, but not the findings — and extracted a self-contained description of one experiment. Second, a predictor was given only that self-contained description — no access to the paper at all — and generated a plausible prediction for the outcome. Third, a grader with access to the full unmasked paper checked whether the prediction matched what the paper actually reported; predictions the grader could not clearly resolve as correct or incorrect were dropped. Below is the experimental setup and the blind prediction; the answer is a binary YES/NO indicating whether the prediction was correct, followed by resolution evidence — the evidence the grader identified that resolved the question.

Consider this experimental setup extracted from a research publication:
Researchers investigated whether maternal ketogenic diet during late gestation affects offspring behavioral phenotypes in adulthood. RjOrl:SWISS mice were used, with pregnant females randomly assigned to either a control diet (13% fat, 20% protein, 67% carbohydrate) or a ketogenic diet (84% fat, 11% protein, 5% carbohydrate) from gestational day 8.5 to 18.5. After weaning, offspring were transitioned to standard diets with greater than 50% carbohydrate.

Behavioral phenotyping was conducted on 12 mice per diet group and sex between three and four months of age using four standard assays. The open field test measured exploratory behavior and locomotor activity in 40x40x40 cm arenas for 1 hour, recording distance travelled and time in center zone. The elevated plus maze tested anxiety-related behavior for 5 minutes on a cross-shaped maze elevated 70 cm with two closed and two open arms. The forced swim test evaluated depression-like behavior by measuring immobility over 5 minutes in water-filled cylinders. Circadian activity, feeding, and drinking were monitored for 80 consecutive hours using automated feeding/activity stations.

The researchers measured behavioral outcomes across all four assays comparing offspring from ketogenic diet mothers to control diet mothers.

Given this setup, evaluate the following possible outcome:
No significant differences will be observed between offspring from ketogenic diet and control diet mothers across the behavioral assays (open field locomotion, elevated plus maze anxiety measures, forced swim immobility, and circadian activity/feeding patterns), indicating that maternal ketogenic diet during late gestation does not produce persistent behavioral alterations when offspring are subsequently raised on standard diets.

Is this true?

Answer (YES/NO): YES